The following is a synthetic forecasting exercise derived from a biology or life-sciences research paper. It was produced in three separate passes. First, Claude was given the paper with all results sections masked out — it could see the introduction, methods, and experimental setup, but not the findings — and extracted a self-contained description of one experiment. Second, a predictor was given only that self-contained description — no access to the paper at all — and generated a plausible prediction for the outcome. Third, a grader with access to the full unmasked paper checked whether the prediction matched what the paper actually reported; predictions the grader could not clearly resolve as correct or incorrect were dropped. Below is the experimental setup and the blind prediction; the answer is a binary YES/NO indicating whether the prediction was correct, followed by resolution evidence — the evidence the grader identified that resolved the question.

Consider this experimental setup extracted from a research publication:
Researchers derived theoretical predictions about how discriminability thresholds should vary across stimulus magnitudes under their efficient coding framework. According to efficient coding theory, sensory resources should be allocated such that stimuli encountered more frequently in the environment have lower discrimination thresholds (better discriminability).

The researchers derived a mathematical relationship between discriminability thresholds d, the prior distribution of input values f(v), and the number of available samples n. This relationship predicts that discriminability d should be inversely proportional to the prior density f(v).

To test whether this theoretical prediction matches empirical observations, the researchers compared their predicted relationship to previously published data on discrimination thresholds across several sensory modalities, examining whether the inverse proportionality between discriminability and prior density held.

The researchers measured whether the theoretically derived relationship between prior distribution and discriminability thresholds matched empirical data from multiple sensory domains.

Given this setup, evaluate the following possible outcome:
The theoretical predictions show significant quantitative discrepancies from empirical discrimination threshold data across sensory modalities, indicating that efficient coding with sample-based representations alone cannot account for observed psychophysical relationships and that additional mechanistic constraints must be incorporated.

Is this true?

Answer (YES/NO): NO